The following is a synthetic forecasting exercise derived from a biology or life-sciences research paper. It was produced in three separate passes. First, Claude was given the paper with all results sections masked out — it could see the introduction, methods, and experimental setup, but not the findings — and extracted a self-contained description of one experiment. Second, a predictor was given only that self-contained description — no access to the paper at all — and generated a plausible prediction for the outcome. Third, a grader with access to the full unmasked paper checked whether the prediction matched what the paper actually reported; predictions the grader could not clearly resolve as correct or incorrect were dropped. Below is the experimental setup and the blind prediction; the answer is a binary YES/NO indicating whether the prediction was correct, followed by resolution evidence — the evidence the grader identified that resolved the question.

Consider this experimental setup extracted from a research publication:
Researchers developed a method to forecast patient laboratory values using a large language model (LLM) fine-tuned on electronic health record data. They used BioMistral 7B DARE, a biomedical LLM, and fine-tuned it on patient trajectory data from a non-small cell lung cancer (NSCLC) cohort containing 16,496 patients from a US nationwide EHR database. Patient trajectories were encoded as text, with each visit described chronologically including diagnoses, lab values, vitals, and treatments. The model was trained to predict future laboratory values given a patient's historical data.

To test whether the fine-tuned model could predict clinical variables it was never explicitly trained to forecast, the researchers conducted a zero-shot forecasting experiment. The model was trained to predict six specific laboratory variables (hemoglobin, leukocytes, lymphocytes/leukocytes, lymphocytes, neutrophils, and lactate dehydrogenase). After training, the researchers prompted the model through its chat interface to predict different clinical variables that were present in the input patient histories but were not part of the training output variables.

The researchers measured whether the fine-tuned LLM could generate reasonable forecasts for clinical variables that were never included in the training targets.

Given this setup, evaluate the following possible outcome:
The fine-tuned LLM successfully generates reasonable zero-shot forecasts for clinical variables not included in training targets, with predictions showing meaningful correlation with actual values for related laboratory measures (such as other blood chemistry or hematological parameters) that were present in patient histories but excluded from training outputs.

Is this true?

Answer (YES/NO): YES